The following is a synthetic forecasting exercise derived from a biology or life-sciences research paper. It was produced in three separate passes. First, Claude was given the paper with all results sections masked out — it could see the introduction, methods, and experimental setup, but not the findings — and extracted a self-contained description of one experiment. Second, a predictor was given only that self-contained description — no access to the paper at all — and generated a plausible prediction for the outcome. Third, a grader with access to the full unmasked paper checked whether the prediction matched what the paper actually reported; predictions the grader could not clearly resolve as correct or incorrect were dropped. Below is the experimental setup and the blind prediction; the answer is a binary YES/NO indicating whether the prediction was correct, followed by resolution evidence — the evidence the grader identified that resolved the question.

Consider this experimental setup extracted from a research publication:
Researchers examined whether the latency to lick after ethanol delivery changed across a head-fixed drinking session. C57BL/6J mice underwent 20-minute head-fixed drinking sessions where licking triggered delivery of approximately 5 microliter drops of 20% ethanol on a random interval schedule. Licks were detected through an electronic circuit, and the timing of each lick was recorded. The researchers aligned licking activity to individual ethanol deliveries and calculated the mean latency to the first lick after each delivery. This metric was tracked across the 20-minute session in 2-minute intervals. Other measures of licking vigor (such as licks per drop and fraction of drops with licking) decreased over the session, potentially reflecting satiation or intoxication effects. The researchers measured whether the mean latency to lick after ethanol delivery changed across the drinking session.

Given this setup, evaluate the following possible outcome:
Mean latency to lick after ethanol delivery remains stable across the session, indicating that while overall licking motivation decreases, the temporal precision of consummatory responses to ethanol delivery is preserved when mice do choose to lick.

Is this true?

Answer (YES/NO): YES